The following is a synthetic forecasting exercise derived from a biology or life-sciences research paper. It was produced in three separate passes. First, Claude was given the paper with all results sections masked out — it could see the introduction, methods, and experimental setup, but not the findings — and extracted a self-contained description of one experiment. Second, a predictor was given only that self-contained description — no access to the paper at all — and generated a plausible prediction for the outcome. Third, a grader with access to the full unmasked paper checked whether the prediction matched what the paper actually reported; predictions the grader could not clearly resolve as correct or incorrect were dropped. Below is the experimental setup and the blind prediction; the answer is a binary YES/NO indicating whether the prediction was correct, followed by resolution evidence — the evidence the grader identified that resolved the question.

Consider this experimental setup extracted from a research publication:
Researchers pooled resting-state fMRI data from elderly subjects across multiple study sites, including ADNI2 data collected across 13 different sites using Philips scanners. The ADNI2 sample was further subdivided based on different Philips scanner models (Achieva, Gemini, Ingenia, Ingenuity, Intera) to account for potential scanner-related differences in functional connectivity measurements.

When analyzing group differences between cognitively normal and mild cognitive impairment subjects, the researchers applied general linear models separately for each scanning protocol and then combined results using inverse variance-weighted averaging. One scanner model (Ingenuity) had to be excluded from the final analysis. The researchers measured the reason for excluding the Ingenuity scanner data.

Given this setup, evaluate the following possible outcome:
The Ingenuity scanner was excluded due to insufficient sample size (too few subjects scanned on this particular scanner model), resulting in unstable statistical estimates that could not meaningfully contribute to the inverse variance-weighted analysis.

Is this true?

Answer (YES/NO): NO